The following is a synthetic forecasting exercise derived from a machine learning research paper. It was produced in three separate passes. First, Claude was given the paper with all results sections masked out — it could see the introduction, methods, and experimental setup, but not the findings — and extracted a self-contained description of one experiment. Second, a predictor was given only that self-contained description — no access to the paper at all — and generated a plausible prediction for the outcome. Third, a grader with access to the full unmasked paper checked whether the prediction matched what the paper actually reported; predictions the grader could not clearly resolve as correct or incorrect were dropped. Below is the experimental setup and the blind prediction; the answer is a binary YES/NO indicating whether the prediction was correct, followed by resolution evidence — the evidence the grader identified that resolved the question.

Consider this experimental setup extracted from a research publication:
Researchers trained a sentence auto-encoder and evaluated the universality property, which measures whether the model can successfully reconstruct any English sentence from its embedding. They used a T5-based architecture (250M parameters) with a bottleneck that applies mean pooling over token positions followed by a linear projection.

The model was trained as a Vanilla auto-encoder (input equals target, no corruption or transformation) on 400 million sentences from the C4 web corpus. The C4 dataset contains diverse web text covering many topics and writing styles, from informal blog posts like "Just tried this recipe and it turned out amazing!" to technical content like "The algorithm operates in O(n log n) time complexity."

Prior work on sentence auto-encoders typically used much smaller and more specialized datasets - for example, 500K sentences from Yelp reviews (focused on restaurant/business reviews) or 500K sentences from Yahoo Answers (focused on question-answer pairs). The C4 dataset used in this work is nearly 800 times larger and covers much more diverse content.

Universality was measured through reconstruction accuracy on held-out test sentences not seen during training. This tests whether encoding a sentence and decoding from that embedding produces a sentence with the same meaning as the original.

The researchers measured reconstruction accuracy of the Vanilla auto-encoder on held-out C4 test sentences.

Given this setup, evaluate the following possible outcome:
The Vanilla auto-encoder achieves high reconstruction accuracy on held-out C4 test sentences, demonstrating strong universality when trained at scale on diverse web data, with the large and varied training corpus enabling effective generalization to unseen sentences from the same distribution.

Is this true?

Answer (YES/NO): YES